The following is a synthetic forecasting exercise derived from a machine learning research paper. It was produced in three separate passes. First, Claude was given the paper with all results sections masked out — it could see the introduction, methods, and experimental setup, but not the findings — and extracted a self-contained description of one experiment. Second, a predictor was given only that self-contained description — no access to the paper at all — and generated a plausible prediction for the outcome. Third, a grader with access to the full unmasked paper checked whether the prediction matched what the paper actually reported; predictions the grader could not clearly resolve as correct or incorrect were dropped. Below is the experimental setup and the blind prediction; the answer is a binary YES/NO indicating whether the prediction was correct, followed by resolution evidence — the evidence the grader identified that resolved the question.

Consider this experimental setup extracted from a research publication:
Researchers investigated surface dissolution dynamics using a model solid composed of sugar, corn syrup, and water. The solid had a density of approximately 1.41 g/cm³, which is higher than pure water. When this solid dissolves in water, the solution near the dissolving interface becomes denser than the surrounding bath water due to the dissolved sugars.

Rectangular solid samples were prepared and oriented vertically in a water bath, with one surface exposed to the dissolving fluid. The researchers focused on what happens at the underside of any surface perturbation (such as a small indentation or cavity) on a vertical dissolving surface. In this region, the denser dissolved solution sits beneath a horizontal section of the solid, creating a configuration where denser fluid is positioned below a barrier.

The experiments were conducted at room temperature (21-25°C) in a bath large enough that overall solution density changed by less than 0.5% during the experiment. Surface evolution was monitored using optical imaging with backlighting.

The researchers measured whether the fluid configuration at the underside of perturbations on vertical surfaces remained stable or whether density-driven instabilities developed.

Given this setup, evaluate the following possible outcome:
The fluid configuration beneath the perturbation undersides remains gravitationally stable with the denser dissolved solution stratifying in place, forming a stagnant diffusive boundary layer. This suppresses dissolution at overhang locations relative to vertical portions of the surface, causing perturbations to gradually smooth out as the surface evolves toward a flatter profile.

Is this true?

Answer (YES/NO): NO